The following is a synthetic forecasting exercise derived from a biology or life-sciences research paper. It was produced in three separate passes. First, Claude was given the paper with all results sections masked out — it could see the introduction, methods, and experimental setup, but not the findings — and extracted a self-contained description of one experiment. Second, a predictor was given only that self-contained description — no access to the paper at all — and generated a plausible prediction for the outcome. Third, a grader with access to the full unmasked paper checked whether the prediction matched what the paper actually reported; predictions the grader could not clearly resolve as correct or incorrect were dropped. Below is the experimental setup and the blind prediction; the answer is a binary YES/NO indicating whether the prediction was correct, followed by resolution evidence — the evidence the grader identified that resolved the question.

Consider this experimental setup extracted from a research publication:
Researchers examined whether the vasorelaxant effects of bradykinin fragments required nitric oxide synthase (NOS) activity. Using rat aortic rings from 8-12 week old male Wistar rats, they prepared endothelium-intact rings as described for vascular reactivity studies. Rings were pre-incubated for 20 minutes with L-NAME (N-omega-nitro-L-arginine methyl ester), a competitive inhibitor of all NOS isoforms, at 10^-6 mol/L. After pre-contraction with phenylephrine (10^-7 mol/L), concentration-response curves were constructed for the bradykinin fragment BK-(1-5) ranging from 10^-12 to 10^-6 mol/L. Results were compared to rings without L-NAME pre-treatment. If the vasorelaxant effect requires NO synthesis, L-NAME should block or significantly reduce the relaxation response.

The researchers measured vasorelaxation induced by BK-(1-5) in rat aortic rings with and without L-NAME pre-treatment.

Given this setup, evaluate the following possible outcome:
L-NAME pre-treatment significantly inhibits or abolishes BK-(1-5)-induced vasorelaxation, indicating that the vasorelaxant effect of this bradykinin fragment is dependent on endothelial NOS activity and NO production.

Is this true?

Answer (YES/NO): YES